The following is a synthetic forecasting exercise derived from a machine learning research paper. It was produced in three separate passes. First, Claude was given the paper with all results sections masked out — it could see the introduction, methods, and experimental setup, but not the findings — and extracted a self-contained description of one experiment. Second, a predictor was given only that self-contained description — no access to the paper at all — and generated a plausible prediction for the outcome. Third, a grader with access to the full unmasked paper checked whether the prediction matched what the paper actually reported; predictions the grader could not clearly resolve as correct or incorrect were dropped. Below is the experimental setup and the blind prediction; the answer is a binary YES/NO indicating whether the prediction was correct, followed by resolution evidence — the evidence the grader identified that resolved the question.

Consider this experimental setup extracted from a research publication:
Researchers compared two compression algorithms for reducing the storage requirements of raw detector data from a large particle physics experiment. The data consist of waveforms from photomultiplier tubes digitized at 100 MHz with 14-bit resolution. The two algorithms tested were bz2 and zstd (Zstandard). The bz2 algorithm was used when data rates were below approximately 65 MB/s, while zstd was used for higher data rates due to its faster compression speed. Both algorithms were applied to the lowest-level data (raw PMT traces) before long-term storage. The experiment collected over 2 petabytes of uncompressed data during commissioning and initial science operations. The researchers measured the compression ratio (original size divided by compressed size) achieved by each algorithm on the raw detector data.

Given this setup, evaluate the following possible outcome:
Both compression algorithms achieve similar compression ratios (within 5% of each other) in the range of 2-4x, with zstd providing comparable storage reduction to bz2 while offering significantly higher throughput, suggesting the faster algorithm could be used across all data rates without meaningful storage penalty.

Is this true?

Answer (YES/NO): NO